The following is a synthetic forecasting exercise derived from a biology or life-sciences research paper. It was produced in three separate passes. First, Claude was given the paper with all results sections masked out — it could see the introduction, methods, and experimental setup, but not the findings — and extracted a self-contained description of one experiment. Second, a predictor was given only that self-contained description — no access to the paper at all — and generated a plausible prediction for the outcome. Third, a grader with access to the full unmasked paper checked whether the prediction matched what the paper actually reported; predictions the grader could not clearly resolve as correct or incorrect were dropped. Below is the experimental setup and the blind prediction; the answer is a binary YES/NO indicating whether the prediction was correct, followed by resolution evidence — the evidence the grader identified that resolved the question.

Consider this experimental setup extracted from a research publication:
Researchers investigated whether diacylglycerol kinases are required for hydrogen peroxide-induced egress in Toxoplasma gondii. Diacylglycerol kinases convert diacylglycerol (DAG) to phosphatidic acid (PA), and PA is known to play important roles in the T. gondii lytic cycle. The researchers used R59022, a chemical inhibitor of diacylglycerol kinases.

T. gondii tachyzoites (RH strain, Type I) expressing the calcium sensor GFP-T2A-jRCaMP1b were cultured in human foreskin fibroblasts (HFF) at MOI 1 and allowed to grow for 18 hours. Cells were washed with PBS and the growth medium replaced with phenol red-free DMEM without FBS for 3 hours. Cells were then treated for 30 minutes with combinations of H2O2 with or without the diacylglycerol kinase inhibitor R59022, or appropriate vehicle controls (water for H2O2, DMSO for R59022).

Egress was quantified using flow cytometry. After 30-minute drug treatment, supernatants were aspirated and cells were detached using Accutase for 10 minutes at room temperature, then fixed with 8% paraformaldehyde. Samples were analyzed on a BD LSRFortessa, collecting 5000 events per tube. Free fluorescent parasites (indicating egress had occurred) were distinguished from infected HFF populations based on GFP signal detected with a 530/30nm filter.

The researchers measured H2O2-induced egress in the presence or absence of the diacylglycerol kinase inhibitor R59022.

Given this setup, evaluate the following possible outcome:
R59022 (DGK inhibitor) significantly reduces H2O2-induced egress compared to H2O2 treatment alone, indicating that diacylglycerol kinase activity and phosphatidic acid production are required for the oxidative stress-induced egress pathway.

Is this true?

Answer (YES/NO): YES